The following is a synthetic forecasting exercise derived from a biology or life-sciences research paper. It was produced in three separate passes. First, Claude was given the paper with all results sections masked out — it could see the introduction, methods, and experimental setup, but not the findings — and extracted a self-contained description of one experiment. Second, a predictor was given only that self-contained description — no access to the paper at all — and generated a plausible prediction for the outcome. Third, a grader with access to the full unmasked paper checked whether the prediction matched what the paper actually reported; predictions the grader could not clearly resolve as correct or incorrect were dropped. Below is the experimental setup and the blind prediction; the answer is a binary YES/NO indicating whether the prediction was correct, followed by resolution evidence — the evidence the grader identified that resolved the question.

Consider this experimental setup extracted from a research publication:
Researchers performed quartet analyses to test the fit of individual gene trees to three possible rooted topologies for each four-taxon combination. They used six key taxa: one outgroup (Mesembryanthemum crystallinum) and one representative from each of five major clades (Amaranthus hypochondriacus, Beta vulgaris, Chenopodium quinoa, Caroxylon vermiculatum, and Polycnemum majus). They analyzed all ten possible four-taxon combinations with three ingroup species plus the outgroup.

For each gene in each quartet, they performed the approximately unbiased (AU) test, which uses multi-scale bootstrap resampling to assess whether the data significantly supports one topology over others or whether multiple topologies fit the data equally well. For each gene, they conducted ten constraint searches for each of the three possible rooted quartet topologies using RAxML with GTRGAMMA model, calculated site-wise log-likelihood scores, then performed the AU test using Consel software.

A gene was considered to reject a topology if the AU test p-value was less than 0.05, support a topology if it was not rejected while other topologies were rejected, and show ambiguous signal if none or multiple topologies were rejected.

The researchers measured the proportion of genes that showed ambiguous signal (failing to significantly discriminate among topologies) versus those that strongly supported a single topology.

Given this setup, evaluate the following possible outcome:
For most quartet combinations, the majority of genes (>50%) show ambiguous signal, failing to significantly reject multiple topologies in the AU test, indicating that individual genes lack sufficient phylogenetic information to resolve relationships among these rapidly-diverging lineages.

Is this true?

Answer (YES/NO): YES